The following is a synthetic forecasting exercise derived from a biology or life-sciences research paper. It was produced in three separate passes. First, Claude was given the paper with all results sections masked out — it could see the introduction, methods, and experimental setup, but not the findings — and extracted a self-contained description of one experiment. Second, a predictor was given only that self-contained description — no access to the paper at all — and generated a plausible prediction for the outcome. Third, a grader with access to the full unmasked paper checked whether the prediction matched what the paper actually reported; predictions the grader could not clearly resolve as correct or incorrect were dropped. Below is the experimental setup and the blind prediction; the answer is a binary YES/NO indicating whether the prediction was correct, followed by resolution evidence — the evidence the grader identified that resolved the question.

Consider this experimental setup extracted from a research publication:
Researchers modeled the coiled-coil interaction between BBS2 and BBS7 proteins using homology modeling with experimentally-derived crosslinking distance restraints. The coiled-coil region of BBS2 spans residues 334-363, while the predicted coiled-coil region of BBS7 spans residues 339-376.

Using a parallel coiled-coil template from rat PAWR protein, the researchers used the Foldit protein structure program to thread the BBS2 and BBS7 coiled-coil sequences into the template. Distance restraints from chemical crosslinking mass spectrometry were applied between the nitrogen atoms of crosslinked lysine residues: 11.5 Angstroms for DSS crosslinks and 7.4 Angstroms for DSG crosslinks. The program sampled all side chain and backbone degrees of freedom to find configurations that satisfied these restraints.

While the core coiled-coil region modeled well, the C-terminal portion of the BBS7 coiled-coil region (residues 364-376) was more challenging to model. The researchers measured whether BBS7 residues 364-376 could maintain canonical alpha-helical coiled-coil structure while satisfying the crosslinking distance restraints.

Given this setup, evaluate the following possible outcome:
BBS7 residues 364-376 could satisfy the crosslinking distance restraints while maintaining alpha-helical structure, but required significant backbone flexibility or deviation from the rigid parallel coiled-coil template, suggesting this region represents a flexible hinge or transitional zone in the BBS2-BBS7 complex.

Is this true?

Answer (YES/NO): NO